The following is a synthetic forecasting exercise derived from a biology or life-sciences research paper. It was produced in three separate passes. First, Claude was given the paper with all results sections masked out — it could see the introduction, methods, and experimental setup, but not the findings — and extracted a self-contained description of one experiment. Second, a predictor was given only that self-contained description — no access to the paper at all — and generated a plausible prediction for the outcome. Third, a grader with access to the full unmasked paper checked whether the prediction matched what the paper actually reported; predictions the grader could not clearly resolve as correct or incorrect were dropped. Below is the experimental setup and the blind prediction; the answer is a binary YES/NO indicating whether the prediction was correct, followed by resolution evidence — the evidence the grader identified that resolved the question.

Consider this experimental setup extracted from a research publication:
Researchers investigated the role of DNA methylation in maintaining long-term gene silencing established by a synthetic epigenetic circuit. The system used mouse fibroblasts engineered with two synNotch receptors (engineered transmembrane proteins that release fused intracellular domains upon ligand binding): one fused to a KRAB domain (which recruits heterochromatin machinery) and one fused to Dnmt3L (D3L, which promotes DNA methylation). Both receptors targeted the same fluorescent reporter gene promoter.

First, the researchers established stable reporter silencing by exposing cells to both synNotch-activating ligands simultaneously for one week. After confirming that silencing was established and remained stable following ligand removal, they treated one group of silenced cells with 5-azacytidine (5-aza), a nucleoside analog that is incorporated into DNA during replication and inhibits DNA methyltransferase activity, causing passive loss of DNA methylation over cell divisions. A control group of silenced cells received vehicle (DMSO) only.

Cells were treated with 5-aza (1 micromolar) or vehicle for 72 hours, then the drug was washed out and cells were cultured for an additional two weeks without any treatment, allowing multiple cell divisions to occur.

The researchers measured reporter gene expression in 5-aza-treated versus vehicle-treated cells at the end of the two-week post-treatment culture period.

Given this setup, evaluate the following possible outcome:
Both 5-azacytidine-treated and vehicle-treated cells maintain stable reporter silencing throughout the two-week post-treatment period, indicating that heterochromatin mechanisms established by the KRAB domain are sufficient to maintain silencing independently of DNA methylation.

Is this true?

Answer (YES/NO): NO